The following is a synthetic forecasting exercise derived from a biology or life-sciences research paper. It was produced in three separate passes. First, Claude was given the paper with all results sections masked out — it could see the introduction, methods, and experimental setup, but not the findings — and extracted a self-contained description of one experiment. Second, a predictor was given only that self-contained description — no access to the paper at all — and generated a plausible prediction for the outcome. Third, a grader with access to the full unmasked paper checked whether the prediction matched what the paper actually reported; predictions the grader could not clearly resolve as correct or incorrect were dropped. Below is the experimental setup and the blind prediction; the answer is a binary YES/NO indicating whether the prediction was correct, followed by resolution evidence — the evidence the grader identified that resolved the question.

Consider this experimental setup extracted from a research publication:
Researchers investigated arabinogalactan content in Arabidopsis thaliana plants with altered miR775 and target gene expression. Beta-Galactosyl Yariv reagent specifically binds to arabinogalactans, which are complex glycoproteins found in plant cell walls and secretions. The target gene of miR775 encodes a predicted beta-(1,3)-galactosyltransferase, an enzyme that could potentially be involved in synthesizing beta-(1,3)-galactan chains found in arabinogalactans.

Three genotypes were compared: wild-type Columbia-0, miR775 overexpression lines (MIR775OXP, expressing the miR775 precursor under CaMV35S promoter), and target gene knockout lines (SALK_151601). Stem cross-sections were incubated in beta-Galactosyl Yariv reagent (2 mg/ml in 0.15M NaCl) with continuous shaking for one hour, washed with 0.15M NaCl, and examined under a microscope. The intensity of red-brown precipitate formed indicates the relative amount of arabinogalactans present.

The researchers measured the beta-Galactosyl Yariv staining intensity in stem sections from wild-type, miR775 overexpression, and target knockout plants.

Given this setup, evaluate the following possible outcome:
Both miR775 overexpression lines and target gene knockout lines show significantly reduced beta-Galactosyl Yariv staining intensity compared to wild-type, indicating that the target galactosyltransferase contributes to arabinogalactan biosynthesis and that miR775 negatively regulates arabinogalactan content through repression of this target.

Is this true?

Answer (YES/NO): NO